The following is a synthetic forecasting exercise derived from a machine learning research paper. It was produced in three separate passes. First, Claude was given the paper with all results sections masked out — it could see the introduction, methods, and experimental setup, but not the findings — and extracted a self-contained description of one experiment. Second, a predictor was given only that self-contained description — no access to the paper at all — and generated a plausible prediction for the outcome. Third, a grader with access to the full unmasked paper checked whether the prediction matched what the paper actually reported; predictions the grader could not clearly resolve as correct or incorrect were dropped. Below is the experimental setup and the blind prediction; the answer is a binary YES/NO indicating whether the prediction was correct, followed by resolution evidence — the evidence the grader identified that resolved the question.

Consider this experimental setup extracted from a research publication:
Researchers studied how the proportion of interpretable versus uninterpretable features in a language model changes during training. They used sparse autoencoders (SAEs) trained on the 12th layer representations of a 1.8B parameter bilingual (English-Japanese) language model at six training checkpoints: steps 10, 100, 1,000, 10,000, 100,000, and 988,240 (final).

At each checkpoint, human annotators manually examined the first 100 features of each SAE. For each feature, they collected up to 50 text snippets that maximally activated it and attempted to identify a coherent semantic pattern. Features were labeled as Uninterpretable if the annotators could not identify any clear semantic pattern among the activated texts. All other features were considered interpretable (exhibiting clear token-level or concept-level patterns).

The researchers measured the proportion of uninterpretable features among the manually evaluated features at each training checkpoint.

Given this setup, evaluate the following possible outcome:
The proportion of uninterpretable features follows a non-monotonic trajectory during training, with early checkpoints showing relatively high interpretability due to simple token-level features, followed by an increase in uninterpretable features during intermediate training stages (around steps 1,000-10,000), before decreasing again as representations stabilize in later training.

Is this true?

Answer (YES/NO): NO